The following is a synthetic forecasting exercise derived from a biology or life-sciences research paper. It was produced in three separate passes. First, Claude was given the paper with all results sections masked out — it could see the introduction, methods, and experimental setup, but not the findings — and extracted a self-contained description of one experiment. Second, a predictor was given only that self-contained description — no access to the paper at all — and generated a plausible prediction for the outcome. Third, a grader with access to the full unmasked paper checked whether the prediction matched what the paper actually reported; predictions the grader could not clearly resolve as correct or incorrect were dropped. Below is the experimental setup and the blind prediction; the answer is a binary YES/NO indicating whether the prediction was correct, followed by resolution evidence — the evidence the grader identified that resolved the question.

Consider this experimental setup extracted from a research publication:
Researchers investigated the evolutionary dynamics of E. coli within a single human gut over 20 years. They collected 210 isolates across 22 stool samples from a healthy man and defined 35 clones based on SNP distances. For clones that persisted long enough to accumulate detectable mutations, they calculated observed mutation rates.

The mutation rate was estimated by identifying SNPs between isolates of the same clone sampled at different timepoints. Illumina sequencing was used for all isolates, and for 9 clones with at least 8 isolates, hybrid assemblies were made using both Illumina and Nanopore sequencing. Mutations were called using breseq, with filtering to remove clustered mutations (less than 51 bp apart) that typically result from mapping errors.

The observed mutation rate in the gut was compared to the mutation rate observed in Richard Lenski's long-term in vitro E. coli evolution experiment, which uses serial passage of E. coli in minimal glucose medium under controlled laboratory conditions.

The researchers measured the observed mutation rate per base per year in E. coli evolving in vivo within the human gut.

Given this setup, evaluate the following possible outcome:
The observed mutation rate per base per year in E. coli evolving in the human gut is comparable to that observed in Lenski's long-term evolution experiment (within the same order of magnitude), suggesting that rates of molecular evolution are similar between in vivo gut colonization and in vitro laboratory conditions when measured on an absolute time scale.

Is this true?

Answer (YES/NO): YES